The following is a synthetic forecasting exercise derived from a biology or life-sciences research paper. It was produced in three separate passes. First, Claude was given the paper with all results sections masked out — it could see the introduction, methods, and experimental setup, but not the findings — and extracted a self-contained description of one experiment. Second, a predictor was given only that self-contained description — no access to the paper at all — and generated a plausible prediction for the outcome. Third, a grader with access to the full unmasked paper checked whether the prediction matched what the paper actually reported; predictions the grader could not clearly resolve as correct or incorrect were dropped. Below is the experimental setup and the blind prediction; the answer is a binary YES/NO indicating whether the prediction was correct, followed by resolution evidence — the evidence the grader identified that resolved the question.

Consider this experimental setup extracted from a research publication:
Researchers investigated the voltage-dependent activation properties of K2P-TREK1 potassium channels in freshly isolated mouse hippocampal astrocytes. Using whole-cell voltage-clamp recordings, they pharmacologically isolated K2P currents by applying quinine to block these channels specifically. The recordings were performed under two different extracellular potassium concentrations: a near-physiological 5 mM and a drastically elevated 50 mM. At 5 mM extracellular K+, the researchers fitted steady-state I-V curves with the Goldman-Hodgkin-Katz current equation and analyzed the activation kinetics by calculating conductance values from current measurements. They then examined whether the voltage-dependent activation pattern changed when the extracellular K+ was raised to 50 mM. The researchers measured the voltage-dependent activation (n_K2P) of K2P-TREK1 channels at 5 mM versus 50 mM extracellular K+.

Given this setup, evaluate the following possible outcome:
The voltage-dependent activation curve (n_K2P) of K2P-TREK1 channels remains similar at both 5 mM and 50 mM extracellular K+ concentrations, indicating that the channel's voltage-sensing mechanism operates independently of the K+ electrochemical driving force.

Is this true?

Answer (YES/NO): NO